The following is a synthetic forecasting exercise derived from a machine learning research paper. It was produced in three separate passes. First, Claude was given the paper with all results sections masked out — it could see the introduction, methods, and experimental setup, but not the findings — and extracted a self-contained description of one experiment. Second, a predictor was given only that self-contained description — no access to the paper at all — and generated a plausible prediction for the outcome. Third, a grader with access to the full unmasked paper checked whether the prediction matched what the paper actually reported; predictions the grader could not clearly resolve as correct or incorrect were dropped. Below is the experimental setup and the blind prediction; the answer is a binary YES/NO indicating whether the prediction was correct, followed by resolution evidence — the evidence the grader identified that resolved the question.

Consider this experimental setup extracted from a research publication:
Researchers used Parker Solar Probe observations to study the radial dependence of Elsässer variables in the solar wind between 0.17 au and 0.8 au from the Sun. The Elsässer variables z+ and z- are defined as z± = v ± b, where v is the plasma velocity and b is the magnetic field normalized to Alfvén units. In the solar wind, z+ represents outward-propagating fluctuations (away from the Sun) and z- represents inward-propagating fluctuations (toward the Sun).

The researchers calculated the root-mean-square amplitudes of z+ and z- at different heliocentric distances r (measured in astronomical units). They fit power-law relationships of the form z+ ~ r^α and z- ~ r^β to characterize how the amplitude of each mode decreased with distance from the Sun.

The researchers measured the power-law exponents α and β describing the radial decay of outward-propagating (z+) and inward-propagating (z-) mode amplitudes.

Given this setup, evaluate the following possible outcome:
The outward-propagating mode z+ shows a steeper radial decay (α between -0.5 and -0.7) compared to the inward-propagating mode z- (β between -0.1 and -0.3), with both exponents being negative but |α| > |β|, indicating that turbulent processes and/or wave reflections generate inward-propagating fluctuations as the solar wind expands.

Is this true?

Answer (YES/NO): NO